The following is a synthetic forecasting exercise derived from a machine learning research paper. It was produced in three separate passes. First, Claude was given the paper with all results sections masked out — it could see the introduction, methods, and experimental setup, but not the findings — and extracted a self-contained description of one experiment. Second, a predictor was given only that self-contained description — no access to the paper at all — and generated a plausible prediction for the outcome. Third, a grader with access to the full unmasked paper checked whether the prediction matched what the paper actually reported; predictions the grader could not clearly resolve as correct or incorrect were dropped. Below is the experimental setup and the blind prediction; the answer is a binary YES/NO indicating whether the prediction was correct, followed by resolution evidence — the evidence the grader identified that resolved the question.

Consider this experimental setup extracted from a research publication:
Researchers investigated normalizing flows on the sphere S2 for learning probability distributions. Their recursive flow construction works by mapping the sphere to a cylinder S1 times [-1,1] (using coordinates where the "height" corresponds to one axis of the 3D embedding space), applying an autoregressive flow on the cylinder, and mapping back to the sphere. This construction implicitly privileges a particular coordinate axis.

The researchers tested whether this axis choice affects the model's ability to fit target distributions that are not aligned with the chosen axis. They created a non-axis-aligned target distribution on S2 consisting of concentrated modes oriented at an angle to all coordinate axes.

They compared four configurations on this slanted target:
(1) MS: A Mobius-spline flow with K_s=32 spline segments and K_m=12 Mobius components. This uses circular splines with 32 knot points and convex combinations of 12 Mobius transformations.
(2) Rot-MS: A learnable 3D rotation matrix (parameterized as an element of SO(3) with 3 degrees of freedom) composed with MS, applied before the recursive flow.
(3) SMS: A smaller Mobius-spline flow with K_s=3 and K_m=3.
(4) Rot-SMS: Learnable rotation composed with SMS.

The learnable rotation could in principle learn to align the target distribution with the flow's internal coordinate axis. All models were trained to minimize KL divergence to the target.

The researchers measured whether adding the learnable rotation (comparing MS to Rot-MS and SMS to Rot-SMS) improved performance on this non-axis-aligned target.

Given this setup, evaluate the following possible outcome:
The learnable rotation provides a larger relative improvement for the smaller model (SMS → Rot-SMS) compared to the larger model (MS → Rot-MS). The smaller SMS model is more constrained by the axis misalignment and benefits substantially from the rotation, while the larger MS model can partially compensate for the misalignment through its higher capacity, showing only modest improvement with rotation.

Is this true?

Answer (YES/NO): NO